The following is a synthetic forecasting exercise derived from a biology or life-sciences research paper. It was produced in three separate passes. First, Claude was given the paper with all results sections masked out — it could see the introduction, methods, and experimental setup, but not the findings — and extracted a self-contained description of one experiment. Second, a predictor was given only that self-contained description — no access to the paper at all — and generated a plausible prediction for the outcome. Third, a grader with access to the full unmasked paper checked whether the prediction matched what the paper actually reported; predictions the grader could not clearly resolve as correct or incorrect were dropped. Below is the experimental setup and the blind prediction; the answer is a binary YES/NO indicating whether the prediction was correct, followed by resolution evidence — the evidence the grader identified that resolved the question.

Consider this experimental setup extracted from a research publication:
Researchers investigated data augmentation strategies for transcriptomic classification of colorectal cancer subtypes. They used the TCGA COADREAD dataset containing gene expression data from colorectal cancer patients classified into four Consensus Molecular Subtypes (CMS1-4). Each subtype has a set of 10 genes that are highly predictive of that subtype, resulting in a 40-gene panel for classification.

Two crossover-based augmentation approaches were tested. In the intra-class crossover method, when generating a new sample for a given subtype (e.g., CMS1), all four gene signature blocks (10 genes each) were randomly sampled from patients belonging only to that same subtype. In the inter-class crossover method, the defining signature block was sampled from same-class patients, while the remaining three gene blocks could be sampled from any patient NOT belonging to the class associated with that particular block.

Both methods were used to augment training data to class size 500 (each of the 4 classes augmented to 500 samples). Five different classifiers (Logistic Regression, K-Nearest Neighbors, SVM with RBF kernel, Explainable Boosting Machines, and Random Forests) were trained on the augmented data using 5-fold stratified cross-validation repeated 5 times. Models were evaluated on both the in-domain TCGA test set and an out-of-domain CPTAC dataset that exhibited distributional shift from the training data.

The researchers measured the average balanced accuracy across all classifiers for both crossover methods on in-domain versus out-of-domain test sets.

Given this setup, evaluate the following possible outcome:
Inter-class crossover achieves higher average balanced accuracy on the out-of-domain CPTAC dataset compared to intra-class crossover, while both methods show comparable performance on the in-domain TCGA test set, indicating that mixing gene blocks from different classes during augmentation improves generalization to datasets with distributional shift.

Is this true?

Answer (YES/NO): YES